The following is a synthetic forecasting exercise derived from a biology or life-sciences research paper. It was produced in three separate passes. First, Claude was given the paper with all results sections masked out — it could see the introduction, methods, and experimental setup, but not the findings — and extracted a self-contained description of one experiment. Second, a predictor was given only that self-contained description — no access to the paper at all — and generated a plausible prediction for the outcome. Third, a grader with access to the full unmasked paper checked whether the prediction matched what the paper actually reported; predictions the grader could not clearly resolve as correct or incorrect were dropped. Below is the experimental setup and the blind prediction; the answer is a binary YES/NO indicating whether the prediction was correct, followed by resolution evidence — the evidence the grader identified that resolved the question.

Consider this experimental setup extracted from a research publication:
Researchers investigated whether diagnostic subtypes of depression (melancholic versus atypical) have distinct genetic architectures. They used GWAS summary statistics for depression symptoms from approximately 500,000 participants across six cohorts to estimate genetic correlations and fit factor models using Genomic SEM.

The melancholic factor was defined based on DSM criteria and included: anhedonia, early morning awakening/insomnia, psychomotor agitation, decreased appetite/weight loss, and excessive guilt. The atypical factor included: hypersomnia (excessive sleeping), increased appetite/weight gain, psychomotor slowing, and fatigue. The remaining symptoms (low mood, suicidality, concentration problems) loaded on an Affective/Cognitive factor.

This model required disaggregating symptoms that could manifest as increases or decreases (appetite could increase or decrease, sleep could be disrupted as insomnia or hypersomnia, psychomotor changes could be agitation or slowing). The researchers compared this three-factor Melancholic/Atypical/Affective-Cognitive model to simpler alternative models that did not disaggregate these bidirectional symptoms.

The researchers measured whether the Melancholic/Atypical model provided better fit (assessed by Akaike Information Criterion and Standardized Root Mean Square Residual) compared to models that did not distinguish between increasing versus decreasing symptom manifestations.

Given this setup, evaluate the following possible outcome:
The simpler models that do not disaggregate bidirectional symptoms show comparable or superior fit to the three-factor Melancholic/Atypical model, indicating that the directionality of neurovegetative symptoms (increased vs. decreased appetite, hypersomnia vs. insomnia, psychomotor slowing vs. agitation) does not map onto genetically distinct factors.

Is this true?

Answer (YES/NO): NO